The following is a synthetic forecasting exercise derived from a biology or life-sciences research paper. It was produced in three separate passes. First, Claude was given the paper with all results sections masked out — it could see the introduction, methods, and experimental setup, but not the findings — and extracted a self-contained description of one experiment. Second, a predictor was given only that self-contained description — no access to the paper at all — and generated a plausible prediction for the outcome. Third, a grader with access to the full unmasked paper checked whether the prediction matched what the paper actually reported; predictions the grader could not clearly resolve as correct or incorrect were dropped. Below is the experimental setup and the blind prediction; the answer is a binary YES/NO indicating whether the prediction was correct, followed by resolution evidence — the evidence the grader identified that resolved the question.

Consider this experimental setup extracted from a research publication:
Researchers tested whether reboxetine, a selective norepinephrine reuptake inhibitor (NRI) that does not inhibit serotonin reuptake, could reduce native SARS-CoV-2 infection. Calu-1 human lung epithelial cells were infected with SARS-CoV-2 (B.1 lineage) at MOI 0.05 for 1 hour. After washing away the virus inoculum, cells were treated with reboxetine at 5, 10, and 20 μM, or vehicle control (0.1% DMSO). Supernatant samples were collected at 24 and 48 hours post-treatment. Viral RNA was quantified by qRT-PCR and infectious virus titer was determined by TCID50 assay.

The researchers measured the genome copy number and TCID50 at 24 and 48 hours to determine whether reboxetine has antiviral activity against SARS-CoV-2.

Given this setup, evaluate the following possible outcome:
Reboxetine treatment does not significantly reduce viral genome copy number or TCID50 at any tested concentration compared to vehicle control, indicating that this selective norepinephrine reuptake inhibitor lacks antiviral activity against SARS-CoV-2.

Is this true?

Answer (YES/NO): NO